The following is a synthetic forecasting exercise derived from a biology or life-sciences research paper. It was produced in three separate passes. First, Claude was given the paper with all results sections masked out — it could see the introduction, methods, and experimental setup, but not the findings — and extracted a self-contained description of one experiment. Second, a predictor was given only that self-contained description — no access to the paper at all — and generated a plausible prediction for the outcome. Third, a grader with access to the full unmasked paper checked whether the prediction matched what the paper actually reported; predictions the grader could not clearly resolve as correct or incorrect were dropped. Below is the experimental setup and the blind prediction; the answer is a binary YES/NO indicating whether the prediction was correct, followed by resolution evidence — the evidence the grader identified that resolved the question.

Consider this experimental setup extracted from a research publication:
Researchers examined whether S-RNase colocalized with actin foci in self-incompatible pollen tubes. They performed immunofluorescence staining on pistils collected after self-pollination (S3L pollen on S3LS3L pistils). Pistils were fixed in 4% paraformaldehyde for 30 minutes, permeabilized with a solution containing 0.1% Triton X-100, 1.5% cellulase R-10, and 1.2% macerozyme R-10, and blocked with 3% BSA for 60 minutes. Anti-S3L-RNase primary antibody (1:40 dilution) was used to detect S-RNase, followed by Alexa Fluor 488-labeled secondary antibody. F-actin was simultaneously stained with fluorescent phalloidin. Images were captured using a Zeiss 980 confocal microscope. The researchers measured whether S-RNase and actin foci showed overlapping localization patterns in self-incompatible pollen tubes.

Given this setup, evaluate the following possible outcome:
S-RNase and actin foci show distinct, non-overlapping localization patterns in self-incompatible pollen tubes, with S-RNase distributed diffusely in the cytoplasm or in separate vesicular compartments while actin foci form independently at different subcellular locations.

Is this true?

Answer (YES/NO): NO